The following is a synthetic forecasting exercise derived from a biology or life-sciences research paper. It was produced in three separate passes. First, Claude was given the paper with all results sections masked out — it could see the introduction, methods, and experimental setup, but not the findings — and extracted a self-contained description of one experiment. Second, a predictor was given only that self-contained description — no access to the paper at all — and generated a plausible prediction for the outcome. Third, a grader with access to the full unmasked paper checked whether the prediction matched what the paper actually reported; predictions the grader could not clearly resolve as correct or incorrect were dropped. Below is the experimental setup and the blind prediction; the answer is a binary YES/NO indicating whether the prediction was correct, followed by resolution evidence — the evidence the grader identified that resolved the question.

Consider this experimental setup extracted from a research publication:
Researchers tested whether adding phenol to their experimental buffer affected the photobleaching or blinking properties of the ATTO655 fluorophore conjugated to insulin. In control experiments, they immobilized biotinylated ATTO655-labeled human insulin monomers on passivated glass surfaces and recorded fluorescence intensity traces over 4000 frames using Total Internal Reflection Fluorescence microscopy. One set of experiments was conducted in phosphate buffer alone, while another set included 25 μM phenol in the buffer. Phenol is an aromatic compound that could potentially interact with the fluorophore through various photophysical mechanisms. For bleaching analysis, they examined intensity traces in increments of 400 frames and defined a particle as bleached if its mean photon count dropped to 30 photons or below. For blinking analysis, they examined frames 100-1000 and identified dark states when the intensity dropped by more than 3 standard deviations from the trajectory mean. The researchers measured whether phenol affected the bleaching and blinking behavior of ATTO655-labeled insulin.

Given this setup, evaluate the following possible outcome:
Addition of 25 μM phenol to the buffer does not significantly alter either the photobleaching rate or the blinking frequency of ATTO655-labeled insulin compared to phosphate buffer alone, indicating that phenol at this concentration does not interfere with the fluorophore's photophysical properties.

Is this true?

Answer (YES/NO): YES